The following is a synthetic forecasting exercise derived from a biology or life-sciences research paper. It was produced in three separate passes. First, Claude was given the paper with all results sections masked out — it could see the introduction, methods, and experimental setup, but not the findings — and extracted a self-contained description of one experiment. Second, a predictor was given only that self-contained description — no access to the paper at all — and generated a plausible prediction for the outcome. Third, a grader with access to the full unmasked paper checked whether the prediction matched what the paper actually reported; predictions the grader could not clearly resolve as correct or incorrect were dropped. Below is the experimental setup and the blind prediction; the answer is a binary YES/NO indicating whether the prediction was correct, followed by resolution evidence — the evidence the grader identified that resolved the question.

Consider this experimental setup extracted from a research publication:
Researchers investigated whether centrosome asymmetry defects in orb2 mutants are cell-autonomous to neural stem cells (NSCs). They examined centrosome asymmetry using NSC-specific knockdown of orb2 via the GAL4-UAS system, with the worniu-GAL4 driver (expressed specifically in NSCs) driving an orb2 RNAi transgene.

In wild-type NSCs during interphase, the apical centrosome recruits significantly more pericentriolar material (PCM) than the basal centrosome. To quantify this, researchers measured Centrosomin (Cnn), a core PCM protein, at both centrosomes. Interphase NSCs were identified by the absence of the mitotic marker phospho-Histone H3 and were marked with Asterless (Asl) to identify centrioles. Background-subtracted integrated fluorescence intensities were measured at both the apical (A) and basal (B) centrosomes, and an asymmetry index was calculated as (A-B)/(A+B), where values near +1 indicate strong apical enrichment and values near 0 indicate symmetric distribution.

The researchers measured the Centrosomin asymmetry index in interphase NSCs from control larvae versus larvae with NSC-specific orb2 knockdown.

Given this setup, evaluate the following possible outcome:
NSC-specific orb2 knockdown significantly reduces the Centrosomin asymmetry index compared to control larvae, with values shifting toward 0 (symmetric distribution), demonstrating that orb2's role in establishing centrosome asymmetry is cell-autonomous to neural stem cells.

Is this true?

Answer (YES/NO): YES